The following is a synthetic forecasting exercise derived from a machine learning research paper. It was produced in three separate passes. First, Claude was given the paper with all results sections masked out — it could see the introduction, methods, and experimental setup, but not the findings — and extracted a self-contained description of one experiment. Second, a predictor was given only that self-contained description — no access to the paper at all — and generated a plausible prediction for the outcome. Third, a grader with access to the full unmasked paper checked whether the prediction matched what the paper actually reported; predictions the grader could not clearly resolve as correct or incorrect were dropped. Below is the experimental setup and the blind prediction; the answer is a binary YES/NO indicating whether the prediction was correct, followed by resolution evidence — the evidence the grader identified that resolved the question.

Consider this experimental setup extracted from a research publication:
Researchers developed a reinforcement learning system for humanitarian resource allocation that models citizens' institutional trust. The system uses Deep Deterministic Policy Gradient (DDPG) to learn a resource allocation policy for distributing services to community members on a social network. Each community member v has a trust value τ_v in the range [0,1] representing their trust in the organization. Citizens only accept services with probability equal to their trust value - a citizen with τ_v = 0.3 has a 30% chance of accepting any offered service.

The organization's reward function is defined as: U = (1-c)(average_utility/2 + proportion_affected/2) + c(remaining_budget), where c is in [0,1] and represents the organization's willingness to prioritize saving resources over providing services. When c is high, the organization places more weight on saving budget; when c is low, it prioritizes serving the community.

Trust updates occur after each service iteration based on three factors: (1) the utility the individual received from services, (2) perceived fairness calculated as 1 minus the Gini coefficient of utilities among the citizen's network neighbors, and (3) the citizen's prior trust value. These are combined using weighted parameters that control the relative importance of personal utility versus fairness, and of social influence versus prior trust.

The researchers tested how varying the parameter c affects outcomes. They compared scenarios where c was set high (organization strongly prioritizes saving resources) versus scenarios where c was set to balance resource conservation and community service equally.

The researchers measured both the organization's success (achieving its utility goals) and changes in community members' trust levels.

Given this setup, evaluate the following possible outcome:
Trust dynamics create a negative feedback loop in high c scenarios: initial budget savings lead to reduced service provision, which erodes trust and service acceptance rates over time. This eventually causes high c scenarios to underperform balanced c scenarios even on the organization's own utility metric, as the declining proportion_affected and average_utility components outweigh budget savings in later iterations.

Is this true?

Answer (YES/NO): NO